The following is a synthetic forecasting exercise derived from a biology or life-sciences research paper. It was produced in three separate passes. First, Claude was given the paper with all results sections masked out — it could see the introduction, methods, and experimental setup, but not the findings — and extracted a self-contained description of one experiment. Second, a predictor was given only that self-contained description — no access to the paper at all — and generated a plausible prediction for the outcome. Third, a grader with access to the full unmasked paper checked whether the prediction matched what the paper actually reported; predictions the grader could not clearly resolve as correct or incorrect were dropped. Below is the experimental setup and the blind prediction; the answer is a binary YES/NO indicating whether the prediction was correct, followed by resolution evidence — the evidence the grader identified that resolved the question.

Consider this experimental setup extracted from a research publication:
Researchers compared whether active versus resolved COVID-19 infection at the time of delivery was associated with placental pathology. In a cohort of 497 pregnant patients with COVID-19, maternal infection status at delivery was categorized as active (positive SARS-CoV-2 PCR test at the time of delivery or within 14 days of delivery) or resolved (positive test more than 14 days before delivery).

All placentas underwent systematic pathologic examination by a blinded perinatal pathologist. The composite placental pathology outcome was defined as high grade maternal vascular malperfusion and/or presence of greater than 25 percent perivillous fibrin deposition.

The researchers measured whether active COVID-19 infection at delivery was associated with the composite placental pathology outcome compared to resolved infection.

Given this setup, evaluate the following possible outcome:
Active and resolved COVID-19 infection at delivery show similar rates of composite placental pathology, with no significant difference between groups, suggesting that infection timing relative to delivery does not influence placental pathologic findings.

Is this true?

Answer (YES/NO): YES